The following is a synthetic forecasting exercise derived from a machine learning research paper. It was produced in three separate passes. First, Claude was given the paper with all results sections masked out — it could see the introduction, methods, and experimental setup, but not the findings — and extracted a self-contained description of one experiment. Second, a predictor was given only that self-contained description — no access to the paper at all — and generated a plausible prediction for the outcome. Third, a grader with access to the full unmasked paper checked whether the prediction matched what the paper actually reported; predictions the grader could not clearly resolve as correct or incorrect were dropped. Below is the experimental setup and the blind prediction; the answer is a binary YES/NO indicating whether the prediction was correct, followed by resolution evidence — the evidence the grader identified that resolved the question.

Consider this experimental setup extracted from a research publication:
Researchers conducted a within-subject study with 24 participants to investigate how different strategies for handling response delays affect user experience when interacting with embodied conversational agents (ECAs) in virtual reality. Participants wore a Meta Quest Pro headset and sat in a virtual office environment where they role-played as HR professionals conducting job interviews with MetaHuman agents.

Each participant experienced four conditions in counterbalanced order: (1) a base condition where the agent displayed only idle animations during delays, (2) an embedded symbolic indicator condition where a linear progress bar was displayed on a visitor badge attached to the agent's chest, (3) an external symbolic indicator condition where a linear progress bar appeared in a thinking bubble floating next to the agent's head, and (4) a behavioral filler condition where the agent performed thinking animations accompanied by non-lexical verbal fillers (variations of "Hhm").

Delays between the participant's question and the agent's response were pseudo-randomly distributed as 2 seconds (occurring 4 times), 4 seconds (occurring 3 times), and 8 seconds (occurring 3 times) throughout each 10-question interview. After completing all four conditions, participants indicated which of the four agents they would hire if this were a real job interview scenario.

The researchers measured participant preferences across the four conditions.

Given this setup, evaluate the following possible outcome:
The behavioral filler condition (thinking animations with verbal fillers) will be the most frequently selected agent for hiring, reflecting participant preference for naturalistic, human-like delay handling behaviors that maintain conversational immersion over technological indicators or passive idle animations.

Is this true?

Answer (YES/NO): YES